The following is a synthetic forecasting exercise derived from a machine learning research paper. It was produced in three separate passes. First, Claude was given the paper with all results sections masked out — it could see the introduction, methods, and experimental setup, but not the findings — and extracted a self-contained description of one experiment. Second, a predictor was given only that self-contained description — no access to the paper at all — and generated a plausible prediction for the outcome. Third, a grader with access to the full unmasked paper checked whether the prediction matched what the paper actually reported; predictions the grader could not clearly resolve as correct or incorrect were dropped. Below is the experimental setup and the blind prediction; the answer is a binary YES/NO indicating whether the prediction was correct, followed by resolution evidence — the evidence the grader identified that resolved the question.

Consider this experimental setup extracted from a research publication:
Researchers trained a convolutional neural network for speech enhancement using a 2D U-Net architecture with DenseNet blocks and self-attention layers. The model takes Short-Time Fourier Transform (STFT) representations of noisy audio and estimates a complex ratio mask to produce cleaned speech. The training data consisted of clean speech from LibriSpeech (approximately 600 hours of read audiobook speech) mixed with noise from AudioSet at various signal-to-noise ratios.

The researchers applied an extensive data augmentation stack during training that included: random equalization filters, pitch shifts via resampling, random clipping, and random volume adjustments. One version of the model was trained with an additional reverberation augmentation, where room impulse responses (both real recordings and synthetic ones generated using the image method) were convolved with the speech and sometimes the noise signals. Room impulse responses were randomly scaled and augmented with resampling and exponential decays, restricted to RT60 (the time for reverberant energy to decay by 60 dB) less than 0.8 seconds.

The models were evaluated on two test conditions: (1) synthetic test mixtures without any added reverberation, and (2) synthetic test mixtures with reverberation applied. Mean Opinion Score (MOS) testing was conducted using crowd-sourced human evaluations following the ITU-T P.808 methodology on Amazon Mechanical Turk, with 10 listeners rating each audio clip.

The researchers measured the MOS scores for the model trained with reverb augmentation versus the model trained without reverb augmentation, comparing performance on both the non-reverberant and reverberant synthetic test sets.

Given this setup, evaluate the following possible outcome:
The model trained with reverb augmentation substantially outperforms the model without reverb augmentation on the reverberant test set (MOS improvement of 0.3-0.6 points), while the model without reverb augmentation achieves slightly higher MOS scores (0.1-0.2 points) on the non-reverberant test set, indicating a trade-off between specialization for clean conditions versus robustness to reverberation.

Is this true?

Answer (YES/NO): NO